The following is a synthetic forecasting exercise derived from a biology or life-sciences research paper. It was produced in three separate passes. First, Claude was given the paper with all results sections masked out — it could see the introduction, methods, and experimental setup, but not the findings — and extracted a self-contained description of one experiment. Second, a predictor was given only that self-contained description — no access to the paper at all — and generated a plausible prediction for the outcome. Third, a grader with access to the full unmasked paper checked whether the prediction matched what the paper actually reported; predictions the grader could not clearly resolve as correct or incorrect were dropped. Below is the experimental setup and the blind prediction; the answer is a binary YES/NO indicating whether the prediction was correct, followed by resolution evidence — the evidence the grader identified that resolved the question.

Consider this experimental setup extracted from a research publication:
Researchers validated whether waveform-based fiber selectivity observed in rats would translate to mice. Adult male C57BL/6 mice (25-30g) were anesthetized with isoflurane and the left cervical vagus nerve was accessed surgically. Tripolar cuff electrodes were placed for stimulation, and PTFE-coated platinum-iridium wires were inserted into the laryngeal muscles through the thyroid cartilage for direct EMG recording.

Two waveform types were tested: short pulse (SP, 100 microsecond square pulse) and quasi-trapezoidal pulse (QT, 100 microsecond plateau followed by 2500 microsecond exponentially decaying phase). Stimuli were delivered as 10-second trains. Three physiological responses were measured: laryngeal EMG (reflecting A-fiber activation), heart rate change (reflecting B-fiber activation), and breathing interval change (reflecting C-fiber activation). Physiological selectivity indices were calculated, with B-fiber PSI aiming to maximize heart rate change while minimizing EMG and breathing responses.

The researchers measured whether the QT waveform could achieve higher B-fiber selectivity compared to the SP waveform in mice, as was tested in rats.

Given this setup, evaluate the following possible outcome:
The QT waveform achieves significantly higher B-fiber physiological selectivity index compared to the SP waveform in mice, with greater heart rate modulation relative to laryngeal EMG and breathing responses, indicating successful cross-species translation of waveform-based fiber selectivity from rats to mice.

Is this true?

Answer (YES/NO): YES